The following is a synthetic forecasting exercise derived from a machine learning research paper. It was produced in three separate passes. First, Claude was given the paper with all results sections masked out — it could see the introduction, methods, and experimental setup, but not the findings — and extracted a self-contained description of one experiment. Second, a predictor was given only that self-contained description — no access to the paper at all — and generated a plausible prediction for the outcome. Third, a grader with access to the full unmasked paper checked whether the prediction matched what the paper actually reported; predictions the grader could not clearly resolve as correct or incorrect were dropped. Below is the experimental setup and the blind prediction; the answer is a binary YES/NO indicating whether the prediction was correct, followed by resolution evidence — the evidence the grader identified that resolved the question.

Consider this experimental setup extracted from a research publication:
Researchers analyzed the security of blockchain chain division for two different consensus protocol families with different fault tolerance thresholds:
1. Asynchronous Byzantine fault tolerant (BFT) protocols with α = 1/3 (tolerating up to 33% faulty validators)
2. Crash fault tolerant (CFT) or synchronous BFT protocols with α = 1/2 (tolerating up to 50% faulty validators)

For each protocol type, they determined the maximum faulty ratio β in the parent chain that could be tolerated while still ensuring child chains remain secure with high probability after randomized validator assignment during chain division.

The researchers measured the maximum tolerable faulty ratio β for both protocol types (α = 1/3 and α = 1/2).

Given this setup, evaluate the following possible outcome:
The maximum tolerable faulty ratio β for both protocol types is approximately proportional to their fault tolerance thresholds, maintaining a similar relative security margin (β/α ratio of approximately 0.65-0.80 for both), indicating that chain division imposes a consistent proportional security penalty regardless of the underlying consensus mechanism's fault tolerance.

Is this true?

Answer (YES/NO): YES